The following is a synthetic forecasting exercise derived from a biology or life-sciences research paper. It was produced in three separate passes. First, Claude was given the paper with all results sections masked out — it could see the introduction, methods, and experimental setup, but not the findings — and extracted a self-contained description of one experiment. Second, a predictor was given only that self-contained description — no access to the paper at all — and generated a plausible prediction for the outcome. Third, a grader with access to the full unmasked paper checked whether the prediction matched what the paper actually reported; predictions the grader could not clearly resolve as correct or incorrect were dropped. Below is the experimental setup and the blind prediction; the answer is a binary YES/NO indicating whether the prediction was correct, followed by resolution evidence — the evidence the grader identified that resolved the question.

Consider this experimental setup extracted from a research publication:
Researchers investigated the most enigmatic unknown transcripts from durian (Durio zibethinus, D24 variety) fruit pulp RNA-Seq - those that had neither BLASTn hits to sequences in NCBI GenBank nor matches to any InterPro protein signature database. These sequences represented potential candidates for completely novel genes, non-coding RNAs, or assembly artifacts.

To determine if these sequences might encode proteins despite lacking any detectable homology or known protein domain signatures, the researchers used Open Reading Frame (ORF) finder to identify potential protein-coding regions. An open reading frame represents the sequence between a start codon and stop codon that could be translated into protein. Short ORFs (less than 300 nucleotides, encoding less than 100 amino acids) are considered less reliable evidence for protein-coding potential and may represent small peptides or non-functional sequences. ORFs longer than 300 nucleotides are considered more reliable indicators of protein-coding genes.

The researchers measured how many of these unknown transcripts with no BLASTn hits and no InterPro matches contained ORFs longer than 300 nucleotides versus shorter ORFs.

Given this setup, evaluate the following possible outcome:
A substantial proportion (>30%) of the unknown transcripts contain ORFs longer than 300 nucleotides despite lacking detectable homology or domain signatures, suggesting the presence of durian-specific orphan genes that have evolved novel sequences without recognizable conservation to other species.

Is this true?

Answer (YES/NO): NO